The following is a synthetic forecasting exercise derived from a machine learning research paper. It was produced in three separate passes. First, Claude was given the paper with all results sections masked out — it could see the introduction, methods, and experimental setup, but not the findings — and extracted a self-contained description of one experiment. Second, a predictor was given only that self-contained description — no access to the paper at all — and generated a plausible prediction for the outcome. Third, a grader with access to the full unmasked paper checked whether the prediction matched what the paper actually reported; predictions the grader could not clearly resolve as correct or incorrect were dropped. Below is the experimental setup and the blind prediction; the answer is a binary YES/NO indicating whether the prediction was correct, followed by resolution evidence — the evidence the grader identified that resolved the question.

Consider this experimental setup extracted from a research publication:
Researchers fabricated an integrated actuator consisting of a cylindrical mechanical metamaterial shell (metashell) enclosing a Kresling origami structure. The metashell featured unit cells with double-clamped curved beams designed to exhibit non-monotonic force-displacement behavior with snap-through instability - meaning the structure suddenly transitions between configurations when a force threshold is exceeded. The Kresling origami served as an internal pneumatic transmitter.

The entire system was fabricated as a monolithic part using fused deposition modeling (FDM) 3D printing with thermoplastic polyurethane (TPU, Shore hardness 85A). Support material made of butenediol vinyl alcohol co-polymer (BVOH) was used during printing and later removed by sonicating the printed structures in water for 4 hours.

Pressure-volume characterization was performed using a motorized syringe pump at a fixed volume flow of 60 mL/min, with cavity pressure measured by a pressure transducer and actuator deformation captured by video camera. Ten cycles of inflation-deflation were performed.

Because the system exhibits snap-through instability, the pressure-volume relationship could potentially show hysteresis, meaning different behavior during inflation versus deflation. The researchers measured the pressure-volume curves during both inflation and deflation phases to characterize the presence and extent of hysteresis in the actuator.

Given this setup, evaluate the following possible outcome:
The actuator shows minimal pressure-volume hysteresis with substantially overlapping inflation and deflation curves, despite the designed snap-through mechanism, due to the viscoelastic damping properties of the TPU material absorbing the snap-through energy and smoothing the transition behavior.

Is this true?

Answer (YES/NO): NO